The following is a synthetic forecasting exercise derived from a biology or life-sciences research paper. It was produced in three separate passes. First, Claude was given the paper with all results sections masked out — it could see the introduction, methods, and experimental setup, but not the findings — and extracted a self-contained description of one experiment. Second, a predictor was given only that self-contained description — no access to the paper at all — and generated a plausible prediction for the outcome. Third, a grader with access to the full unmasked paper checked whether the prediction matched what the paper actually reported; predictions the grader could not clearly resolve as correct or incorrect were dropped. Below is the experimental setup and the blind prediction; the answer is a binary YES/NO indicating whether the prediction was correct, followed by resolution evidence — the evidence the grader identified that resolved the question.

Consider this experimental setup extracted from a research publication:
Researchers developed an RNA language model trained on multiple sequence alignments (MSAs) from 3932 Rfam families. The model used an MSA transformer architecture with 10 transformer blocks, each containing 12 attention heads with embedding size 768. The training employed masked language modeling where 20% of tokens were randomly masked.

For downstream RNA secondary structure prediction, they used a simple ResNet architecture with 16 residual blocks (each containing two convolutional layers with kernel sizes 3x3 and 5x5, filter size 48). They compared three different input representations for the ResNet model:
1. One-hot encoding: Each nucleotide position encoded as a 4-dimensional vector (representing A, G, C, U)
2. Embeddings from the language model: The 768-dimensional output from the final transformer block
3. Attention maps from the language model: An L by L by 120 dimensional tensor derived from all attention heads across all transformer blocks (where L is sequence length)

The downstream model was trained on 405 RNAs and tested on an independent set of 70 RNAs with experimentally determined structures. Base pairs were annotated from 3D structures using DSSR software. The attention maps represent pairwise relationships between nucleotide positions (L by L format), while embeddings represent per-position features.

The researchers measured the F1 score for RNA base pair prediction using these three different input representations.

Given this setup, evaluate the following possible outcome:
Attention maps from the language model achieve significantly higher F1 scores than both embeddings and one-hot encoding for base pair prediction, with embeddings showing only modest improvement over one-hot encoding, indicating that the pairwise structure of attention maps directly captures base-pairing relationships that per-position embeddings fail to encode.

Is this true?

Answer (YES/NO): NO